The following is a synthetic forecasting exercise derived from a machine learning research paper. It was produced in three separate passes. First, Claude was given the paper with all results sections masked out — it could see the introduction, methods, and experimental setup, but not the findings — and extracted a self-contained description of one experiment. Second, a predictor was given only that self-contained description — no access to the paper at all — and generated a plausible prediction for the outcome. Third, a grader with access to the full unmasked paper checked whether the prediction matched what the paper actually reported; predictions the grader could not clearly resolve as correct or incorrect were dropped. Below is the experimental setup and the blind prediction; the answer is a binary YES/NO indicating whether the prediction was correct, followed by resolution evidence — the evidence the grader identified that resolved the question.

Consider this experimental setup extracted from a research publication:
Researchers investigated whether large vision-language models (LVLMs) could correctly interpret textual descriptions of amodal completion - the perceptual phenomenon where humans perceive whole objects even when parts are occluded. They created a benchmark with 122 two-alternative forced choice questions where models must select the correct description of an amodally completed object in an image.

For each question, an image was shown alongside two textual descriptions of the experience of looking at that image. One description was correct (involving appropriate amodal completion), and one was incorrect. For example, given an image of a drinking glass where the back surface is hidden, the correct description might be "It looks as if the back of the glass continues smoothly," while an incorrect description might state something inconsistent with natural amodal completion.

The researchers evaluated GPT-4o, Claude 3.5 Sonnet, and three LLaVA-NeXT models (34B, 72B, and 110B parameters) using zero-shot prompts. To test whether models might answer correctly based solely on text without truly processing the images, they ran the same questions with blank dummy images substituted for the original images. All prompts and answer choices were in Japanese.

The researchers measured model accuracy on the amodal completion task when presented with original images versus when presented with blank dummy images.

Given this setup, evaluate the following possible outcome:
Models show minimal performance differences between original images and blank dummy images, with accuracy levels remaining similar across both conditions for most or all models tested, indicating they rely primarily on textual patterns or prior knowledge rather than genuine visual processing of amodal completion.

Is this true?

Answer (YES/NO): NO